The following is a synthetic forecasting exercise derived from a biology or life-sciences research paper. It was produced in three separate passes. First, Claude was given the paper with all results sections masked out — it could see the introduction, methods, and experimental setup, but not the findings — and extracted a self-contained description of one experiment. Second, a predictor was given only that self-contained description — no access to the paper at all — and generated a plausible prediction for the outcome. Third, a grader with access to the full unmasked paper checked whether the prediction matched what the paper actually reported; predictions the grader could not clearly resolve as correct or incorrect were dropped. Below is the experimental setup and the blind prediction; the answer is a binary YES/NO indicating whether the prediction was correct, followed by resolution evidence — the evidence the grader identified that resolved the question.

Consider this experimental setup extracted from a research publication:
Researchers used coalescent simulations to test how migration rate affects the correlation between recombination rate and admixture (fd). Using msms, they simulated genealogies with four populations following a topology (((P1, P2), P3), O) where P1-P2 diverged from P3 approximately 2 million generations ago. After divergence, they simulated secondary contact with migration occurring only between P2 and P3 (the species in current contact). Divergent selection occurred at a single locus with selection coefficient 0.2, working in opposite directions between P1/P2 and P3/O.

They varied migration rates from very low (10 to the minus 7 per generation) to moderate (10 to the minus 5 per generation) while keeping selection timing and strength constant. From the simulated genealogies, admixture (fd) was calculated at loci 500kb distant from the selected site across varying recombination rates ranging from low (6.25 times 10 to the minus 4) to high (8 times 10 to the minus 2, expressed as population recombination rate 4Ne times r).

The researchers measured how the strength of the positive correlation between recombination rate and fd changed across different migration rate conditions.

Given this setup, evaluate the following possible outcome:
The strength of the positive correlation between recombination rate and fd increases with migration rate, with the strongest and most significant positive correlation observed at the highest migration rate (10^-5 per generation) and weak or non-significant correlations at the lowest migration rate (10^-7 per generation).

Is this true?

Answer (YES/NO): YES